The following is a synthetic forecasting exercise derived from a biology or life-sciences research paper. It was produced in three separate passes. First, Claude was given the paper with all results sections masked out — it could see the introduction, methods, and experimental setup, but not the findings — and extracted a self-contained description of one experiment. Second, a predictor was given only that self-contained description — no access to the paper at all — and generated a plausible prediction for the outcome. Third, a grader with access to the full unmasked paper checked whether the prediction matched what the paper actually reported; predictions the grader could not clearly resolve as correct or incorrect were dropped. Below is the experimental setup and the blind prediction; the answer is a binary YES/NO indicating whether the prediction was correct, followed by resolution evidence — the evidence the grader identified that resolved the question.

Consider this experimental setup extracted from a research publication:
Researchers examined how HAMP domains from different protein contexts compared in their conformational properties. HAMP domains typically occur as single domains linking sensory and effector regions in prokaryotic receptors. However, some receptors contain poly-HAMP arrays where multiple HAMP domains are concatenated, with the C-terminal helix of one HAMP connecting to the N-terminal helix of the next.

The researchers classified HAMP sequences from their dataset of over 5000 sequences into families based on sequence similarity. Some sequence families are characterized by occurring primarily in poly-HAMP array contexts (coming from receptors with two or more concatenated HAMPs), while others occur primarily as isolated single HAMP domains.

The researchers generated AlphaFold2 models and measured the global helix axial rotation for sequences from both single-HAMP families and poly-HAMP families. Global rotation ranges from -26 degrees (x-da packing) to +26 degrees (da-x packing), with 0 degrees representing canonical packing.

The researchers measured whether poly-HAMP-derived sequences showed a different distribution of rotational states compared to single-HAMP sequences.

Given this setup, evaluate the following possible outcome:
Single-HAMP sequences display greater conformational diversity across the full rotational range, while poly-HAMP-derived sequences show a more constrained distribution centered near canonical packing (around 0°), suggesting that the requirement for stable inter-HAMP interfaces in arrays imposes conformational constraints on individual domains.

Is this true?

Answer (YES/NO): NO